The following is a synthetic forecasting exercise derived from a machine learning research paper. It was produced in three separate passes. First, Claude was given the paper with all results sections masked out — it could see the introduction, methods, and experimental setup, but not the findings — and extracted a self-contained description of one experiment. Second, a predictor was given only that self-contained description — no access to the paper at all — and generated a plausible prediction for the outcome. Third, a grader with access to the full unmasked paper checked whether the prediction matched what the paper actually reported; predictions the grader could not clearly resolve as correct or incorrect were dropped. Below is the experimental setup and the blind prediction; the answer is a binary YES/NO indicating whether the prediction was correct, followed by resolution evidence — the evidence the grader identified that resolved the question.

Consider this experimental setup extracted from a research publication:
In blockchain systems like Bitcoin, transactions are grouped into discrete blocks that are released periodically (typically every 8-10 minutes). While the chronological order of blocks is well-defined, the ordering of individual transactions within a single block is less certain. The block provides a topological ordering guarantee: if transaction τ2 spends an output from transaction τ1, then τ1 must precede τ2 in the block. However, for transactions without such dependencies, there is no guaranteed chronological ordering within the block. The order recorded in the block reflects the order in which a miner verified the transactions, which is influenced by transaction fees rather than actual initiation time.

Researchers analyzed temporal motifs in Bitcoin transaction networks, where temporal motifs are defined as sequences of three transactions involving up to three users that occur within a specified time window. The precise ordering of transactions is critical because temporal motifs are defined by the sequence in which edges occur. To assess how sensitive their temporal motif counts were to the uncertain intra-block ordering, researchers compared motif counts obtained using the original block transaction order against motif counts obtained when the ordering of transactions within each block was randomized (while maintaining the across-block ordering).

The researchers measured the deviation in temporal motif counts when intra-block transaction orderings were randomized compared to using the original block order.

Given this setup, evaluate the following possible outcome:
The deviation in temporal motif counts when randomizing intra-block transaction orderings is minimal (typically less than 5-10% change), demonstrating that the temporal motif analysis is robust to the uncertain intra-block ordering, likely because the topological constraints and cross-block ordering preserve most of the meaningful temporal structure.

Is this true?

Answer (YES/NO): YES